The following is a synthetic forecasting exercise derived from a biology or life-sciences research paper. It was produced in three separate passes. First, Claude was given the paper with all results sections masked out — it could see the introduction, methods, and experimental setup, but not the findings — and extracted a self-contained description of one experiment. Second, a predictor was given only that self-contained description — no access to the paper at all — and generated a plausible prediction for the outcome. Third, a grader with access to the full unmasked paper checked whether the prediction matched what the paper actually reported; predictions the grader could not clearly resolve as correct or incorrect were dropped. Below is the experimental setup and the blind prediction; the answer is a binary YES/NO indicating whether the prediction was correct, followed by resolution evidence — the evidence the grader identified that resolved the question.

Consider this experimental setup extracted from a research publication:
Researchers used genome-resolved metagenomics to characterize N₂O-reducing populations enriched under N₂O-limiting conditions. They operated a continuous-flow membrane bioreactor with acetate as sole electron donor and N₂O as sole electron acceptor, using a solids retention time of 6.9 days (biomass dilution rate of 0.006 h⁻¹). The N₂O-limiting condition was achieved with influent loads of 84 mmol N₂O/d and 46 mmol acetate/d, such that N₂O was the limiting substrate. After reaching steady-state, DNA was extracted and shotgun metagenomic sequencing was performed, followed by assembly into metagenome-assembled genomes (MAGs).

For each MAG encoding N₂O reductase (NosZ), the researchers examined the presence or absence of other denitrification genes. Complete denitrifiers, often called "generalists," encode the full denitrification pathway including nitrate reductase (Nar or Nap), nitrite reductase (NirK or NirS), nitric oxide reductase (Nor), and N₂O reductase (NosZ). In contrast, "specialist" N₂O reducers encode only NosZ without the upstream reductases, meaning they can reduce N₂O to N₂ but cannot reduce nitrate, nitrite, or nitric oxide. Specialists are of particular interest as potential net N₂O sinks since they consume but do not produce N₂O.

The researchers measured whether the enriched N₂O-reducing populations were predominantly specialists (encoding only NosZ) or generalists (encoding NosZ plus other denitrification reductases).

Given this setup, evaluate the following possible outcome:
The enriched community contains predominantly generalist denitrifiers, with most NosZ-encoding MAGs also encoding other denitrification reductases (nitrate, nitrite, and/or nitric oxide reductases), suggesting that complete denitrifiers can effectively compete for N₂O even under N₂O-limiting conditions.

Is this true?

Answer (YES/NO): YES